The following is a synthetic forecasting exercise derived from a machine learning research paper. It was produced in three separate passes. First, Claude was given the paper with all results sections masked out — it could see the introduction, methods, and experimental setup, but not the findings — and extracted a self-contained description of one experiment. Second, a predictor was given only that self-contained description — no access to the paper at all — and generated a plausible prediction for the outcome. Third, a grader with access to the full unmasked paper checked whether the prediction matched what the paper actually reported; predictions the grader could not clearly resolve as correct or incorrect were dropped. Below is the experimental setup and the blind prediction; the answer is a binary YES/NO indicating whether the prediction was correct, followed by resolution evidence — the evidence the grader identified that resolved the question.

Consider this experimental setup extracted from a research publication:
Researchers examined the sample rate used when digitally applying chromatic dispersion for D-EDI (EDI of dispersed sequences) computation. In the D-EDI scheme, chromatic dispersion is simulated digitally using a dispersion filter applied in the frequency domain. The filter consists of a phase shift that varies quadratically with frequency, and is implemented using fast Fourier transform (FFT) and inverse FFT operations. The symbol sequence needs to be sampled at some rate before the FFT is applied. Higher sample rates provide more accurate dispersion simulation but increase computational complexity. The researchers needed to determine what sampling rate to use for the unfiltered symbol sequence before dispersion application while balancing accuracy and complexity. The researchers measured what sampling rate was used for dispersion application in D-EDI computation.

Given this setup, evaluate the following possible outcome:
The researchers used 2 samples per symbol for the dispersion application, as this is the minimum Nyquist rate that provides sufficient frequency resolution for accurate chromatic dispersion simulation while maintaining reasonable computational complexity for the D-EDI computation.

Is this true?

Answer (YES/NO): NO